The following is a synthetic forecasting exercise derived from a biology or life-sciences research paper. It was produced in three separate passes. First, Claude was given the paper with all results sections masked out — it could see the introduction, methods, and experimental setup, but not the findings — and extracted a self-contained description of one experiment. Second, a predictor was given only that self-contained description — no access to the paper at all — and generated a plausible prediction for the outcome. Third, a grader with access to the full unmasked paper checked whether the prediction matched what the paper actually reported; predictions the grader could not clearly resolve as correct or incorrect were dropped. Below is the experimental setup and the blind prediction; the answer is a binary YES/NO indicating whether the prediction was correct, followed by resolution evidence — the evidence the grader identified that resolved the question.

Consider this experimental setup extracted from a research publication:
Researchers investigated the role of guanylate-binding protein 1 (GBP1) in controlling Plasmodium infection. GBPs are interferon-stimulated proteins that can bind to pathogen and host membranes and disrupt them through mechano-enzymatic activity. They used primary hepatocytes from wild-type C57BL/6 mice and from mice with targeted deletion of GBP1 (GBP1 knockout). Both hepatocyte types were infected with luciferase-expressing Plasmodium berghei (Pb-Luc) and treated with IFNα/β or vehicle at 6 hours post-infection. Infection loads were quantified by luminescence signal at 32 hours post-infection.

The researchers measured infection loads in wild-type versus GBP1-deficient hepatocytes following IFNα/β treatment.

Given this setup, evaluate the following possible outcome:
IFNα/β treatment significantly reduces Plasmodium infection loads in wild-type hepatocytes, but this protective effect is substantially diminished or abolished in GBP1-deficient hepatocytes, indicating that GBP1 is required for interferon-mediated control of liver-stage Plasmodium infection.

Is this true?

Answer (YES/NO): YES